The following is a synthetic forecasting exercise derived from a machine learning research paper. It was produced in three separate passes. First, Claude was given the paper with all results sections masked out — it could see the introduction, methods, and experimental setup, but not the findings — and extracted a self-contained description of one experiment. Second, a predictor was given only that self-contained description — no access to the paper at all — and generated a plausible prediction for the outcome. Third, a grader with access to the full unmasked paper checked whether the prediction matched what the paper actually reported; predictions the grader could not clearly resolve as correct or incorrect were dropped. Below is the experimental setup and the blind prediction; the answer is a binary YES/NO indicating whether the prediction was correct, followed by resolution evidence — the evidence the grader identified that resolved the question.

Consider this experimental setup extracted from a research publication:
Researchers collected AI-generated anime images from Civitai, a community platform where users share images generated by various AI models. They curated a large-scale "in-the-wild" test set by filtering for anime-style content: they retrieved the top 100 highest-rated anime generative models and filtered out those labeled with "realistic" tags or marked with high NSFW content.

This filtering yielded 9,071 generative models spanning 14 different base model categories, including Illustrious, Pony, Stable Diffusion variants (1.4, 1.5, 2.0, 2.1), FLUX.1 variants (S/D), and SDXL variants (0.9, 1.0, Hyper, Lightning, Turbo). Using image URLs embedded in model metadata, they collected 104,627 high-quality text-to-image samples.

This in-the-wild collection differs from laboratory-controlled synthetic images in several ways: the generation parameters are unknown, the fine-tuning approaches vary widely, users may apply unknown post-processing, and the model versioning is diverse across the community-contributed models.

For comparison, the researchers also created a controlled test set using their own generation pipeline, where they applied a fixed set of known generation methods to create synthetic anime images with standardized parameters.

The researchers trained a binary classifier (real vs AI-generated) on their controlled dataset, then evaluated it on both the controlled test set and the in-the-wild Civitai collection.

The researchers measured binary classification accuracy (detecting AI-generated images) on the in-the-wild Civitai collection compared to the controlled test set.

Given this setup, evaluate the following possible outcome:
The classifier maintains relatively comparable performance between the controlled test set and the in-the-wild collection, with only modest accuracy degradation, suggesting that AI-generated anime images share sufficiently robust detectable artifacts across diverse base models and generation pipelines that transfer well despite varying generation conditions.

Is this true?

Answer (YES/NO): NO